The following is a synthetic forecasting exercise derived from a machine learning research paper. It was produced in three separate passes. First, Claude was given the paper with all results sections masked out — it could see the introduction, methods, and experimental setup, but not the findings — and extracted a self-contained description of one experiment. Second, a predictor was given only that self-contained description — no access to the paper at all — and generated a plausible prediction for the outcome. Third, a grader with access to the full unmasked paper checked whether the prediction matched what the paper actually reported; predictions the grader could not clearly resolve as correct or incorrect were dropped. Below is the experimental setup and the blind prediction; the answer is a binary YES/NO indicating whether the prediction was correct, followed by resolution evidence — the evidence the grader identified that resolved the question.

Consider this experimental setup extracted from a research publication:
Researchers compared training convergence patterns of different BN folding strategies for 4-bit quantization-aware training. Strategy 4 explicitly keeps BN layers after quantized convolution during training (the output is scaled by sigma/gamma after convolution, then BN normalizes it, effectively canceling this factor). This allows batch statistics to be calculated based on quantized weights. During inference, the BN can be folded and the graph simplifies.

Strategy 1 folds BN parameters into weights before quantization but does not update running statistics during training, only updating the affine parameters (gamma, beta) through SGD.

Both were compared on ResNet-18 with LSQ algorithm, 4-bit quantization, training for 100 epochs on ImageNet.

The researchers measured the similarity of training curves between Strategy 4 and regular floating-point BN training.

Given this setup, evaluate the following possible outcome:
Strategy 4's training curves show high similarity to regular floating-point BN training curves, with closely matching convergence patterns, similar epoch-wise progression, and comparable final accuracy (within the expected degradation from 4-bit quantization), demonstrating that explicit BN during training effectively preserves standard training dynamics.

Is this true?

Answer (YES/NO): YES